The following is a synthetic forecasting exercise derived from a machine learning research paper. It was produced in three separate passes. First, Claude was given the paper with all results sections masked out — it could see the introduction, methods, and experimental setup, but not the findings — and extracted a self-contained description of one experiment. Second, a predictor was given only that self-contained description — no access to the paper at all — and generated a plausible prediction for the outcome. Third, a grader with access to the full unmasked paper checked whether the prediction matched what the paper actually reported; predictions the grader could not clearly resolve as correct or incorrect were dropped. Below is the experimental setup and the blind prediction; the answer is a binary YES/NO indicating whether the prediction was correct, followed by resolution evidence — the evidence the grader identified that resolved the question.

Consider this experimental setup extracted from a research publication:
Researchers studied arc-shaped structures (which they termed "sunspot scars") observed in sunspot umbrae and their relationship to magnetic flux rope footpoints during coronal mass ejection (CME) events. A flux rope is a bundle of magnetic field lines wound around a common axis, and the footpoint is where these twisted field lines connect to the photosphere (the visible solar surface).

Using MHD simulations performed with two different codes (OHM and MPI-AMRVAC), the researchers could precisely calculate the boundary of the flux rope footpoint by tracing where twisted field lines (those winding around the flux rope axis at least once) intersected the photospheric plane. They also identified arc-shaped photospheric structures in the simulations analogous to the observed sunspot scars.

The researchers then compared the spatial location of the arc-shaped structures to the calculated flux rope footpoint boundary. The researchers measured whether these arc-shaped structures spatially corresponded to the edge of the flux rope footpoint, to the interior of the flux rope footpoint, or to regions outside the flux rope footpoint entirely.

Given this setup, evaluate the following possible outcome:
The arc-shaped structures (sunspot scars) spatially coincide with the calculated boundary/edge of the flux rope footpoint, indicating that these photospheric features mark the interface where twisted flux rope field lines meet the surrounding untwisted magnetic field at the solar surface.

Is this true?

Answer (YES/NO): YES